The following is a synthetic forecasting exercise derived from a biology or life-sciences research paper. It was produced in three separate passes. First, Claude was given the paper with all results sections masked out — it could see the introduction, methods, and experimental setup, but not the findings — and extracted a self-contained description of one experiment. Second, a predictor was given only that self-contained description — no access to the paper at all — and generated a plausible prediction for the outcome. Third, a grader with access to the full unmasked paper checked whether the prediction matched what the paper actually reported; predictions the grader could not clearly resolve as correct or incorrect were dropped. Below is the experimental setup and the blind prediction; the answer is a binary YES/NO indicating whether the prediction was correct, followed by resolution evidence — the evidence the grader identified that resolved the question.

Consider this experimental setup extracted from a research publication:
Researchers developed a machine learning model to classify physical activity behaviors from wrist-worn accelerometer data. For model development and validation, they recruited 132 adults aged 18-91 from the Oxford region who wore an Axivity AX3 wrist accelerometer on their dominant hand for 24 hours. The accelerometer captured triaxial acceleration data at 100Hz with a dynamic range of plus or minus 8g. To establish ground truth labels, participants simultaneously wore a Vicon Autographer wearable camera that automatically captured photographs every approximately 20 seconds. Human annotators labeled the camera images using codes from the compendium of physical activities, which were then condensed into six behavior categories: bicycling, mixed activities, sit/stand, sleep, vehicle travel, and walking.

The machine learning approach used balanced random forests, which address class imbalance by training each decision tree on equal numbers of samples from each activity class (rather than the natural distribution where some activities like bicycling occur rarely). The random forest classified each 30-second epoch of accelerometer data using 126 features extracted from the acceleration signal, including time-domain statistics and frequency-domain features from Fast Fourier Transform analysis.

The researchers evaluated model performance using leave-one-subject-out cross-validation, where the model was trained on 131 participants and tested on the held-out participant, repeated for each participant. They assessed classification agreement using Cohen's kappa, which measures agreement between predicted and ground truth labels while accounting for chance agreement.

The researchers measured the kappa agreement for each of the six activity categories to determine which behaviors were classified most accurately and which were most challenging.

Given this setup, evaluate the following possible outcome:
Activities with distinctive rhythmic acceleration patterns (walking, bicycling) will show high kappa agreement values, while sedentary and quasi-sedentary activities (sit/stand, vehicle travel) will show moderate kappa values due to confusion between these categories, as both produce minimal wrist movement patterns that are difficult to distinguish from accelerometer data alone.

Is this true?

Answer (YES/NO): NO